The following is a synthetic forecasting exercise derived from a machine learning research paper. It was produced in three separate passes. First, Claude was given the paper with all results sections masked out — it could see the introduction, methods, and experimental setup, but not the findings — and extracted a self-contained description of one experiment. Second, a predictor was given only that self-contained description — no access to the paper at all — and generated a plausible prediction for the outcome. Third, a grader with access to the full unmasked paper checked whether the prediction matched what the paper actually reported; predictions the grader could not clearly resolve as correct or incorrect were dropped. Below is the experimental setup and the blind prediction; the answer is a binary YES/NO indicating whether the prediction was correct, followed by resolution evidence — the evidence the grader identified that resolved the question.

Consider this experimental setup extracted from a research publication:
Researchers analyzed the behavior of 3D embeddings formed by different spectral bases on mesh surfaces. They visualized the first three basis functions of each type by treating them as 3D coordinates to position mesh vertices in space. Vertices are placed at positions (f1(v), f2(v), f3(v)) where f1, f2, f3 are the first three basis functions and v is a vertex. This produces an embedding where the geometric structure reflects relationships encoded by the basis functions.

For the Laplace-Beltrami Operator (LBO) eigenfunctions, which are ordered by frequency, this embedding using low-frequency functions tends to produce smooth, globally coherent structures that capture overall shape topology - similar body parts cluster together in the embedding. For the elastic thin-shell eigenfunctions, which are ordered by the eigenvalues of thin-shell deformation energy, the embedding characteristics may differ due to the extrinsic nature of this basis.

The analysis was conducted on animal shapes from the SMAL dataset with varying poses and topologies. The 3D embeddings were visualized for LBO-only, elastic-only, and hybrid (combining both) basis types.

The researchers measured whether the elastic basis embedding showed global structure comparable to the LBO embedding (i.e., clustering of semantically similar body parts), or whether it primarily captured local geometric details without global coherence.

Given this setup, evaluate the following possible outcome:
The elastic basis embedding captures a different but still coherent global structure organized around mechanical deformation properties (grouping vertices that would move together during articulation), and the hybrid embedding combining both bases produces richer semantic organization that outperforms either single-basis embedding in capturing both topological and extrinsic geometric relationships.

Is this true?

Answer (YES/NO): NO